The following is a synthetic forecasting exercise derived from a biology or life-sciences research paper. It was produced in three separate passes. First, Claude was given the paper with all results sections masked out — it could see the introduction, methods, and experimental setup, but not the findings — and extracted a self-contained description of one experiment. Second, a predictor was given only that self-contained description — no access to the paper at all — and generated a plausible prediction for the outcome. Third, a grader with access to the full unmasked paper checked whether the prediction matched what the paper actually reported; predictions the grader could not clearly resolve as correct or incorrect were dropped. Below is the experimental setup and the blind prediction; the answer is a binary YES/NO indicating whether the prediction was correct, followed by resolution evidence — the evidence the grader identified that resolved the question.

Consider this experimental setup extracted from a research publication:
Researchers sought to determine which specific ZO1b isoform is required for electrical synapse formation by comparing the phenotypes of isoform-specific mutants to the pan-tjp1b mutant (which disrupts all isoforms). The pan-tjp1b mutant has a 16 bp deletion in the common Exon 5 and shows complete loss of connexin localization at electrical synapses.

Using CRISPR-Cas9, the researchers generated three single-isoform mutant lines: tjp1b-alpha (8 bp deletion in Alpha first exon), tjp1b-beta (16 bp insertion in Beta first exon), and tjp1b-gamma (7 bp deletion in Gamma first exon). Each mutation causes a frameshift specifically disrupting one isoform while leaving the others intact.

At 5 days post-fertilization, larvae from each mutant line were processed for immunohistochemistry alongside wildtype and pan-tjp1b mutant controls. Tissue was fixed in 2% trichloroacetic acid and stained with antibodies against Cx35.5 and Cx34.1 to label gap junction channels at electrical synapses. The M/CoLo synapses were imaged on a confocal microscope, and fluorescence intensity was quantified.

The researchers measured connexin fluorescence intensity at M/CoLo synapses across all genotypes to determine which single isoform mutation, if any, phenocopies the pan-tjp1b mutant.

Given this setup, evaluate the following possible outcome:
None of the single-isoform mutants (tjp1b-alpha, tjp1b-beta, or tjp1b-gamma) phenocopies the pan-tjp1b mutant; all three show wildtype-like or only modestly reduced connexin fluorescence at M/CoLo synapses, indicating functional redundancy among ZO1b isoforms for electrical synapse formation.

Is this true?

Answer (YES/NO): NO